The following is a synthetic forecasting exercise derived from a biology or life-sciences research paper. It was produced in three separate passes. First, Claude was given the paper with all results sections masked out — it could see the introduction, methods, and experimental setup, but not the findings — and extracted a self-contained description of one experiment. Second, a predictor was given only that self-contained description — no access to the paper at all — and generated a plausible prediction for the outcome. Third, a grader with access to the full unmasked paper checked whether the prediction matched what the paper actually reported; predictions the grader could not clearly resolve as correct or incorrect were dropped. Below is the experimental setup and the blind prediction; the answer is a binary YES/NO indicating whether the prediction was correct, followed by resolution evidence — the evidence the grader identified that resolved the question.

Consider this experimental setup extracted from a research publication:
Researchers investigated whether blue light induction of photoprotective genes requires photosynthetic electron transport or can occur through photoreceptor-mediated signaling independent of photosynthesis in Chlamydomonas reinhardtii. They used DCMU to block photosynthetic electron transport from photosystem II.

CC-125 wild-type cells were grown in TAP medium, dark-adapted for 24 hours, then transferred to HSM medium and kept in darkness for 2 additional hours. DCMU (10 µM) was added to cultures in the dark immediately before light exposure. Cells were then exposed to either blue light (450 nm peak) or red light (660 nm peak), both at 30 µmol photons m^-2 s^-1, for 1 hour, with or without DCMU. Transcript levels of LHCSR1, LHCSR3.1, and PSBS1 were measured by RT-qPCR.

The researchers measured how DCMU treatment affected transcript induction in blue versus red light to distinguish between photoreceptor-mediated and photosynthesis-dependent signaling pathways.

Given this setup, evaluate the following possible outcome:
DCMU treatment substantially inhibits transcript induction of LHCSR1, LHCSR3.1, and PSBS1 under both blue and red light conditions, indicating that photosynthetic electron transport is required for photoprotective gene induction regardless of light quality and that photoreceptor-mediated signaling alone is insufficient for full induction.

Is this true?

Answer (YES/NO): NO